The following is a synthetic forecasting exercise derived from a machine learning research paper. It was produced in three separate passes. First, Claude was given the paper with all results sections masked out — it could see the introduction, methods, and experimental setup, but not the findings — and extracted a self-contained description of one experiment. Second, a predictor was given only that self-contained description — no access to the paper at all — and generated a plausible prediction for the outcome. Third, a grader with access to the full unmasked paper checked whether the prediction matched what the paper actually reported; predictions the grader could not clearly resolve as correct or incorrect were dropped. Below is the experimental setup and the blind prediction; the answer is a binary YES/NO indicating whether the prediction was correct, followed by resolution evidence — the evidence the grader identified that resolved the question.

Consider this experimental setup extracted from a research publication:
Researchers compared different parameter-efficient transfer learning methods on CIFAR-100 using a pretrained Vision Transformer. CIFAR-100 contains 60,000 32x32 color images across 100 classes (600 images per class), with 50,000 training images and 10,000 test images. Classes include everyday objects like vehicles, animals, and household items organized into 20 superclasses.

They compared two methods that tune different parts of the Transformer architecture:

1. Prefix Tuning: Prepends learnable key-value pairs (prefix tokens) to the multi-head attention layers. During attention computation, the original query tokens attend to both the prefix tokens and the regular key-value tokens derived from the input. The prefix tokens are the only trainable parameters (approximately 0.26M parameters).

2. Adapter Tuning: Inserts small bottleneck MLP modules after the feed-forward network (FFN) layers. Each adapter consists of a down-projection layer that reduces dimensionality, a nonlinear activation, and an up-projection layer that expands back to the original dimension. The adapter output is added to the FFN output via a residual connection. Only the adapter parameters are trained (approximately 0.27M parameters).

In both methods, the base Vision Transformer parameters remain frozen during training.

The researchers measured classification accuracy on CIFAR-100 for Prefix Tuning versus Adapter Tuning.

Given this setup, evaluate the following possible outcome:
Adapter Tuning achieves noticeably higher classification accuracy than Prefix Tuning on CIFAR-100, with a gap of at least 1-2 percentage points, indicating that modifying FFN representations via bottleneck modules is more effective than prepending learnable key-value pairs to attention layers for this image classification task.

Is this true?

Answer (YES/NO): NO